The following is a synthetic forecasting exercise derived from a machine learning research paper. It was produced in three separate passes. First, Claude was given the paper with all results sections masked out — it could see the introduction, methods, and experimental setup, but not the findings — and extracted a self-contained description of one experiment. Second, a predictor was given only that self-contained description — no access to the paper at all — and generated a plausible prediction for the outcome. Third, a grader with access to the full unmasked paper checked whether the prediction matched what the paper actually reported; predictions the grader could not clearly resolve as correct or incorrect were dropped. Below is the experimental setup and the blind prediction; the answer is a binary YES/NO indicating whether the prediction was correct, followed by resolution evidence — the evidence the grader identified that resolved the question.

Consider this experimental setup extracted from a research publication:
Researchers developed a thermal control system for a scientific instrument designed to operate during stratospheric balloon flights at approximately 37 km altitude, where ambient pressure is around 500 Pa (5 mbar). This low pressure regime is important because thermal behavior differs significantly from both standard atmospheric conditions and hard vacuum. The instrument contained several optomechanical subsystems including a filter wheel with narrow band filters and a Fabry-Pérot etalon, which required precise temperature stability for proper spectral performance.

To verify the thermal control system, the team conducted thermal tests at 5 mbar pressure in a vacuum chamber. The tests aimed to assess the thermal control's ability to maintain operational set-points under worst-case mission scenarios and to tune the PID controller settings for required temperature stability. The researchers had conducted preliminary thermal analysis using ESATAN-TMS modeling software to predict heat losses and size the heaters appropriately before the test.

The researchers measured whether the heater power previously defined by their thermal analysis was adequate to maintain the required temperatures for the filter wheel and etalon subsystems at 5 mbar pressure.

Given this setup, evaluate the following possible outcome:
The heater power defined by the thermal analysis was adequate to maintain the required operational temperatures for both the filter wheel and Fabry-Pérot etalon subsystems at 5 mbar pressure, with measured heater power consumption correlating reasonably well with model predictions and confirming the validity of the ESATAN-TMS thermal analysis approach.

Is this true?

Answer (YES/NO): NO